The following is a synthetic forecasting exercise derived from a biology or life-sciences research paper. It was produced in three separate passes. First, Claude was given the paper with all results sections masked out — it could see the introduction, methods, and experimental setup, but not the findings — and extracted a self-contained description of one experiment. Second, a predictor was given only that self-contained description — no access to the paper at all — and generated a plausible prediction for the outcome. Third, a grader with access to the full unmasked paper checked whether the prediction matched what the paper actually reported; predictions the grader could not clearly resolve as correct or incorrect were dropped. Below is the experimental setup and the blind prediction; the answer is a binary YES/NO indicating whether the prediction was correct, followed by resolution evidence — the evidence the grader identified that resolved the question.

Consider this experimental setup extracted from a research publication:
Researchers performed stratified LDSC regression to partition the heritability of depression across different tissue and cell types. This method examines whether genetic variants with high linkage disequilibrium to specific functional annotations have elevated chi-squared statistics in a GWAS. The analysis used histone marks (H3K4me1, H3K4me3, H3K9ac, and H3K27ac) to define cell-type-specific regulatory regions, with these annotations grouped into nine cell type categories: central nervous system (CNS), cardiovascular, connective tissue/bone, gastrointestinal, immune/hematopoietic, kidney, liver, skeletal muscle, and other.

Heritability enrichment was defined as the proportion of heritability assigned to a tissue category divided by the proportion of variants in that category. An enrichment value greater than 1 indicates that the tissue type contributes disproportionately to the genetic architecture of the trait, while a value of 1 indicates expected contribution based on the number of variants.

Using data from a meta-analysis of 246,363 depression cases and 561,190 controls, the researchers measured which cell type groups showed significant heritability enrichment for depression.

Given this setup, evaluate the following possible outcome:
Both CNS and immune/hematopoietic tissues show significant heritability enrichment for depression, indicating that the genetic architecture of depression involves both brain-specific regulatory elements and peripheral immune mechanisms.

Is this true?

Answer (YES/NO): NO